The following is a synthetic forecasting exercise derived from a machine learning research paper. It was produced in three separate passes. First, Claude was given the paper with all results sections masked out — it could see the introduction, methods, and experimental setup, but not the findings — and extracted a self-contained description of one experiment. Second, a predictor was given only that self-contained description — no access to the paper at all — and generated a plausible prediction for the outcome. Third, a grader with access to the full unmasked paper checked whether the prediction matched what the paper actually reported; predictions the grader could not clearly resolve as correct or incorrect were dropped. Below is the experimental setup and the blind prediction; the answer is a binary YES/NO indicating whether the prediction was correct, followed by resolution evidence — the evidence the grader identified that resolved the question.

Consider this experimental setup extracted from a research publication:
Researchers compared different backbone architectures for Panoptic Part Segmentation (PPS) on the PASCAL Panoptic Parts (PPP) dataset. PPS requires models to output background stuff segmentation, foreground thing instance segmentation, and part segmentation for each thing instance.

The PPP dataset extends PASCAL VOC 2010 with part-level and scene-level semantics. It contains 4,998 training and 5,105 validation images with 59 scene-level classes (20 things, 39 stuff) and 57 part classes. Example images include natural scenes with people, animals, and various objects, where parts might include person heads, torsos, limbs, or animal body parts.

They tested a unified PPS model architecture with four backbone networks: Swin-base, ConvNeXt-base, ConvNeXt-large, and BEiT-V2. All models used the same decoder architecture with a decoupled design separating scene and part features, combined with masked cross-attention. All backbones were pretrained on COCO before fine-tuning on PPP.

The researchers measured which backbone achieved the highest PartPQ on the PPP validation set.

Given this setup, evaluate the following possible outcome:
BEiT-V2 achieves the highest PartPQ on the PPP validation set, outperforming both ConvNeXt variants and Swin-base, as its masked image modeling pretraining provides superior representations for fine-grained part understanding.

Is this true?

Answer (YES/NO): NO